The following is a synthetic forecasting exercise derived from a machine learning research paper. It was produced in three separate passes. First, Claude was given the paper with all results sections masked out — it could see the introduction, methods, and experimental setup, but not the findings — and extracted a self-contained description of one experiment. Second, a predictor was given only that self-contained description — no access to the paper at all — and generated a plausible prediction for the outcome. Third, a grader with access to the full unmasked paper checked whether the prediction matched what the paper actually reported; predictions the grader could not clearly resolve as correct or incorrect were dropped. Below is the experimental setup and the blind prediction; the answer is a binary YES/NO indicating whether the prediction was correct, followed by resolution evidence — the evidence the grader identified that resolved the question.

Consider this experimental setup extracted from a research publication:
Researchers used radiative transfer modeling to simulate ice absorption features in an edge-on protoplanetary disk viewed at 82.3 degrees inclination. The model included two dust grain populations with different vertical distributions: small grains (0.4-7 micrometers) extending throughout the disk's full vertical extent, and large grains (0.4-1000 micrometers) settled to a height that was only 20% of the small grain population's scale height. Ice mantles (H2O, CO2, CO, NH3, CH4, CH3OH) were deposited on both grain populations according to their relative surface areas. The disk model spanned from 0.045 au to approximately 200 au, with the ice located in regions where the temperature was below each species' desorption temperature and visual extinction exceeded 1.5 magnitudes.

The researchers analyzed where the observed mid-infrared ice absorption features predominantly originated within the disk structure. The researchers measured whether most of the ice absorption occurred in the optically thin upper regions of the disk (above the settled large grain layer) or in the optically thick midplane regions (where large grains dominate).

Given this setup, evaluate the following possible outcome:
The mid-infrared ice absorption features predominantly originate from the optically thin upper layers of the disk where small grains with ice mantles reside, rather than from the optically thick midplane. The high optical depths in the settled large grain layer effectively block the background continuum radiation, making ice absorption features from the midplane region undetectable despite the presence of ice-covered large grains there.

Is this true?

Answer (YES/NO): YES